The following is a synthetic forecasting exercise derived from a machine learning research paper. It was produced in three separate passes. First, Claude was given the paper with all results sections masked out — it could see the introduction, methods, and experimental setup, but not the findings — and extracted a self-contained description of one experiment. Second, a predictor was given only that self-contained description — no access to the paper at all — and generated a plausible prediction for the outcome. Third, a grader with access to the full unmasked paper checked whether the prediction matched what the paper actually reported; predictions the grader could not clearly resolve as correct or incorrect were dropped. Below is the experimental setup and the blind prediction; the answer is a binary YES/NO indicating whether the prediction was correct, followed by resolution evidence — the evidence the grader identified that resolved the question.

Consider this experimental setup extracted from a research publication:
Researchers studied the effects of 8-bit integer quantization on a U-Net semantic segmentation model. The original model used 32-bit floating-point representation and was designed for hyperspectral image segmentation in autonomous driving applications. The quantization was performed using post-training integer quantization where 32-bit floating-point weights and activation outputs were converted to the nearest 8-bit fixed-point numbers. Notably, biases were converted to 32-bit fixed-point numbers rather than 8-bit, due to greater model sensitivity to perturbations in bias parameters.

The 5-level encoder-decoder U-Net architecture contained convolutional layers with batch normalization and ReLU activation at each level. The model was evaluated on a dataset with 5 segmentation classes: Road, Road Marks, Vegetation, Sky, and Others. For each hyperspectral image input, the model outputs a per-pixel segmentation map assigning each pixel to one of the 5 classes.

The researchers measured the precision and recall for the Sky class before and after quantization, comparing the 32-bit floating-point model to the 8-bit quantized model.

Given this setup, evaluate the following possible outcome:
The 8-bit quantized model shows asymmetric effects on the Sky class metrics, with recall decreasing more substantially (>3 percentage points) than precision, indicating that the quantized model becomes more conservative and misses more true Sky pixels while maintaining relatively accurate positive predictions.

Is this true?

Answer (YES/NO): NO